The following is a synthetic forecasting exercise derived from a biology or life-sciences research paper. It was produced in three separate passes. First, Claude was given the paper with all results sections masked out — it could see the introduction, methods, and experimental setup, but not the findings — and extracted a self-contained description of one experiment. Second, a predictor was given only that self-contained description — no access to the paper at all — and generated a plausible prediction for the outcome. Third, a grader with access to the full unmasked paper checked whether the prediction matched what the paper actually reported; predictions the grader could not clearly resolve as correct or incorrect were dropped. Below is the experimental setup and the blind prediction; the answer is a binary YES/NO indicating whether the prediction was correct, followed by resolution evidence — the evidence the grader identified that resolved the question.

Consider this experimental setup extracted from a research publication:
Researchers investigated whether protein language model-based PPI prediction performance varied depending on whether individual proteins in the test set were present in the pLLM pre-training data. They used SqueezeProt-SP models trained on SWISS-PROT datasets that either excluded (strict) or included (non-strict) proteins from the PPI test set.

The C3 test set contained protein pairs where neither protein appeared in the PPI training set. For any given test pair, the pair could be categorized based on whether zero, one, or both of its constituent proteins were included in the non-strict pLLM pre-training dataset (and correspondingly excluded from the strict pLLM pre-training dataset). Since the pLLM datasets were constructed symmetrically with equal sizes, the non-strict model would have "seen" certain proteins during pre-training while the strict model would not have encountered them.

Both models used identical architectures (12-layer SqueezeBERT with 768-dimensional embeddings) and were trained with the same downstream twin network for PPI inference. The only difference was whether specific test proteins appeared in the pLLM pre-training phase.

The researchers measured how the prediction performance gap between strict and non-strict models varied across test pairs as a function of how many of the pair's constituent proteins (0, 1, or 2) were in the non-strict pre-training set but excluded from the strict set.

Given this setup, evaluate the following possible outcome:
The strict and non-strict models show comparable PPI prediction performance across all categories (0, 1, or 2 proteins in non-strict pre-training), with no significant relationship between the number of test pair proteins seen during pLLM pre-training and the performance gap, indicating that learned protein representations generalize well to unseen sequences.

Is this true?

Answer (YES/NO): NO